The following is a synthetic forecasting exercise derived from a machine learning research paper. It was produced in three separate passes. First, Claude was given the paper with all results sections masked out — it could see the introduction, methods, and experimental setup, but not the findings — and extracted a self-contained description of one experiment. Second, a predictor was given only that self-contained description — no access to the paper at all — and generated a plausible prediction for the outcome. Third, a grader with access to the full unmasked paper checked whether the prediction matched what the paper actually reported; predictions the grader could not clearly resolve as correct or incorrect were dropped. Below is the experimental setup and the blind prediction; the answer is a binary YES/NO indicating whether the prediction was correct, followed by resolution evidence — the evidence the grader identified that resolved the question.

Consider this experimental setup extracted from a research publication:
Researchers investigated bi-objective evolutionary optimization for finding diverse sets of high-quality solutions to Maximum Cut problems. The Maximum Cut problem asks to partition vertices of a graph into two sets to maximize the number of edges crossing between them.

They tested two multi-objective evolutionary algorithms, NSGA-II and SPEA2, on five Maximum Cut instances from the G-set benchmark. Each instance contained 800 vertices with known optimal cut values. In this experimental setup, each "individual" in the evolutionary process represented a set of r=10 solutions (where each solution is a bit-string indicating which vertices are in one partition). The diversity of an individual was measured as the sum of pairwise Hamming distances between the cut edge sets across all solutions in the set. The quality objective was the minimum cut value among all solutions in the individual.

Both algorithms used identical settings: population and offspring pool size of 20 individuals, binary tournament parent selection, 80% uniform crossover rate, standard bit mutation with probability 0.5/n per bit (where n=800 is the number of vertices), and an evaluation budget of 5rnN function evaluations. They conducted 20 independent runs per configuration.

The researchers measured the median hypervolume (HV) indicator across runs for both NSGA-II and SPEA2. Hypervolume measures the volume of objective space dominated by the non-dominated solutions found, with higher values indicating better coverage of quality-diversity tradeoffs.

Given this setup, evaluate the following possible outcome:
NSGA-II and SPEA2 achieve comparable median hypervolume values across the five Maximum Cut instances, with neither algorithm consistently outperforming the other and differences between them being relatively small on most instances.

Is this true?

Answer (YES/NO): NO